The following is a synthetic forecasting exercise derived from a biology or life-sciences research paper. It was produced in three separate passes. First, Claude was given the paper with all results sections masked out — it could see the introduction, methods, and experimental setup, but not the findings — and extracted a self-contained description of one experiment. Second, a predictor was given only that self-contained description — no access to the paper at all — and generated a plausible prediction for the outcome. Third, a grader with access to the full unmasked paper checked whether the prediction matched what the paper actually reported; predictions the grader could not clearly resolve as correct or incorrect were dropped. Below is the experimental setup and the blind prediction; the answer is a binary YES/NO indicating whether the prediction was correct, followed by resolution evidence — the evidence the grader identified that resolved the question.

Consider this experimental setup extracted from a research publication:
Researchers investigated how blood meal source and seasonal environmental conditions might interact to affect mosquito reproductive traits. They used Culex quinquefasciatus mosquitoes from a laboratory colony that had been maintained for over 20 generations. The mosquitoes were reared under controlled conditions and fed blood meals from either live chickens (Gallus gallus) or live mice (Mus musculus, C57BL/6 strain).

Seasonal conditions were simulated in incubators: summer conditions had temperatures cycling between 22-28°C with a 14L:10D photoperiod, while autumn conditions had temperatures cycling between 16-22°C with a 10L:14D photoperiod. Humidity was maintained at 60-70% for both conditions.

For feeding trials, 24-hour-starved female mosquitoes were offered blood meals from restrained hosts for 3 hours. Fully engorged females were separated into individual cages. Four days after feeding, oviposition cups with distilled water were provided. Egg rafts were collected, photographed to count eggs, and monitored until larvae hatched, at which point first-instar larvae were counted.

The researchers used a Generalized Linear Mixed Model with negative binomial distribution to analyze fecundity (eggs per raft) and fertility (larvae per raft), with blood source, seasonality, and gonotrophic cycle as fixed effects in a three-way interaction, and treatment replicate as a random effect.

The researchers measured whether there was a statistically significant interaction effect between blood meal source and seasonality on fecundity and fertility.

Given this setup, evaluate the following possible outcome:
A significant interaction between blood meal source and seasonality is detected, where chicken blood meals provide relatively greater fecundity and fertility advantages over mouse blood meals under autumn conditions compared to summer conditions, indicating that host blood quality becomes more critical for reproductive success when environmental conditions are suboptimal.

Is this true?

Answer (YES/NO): YES